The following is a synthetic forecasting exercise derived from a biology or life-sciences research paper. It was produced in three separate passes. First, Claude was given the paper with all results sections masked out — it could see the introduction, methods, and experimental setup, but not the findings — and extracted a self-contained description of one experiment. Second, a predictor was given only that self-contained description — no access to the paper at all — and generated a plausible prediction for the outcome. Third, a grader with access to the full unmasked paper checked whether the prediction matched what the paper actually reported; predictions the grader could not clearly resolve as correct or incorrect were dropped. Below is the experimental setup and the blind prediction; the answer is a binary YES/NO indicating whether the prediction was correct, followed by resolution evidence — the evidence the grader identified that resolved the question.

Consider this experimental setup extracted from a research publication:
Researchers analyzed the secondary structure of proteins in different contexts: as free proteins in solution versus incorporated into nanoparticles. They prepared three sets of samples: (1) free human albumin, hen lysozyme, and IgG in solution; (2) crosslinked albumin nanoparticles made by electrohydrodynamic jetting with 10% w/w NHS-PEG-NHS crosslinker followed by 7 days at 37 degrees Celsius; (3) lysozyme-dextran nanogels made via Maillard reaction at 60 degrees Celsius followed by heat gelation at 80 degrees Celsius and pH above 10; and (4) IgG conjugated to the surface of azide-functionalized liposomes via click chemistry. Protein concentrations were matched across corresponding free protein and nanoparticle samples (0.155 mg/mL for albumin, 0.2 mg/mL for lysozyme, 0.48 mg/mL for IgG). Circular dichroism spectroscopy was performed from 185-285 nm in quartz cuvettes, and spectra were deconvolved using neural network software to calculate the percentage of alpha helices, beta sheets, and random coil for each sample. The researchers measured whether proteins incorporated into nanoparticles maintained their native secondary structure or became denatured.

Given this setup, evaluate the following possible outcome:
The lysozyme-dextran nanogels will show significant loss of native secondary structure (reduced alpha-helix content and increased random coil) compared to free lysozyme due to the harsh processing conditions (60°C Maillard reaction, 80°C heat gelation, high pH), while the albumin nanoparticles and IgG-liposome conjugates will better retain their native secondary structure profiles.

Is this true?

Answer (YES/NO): NO